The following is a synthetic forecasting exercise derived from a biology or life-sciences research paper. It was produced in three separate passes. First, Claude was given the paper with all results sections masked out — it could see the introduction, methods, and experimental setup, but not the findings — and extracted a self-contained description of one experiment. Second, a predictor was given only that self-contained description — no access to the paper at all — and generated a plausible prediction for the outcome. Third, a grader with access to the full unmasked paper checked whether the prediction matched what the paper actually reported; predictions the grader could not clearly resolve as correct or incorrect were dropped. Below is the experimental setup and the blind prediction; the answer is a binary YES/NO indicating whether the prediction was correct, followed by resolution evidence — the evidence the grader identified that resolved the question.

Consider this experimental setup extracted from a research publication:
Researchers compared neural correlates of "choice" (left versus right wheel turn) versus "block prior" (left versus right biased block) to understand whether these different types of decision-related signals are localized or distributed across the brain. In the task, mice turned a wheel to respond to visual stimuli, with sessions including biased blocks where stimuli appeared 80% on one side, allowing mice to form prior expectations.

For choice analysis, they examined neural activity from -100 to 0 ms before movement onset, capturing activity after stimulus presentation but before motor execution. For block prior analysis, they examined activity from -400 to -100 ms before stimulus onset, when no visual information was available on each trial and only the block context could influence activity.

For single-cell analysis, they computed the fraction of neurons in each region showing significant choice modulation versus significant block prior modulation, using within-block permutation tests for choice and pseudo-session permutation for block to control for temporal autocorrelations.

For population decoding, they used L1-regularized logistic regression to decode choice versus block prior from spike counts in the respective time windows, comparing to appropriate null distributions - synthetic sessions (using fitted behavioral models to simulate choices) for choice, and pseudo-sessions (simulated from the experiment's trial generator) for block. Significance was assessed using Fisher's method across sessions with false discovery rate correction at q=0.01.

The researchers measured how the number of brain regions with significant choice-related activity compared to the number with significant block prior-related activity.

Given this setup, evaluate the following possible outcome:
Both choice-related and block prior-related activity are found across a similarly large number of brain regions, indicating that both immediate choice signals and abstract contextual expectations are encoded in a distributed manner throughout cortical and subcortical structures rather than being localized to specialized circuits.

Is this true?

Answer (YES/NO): NO